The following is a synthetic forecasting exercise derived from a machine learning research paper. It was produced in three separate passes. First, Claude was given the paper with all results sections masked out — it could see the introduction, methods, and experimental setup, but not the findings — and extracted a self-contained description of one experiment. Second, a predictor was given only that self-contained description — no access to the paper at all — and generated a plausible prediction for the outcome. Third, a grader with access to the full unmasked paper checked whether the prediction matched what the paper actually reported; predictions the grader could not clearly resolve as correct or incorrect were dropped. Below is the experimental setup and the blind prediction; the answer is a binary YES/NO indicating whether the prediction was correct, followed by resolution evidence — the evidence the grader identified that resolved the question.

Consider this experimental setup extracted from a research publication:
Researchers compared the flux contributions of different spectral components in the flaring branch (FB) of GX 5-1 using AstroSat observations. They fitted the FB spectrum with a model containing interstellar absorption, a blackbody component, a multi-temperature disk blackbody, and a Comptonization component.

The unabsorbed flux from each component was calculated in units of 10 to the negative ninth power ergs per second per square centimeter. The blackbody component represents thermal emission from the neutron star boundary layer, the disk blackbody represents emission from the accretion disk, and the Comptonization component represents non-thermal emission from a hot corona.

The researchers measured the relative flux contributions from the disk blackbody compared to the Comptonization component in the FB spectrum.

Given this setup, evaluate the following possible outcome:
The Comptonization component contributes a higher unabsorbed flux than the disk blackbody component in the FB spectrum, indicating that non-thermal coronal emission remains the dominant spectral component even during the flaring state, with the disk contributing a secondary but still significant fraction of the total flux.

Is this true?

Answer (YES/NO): NO